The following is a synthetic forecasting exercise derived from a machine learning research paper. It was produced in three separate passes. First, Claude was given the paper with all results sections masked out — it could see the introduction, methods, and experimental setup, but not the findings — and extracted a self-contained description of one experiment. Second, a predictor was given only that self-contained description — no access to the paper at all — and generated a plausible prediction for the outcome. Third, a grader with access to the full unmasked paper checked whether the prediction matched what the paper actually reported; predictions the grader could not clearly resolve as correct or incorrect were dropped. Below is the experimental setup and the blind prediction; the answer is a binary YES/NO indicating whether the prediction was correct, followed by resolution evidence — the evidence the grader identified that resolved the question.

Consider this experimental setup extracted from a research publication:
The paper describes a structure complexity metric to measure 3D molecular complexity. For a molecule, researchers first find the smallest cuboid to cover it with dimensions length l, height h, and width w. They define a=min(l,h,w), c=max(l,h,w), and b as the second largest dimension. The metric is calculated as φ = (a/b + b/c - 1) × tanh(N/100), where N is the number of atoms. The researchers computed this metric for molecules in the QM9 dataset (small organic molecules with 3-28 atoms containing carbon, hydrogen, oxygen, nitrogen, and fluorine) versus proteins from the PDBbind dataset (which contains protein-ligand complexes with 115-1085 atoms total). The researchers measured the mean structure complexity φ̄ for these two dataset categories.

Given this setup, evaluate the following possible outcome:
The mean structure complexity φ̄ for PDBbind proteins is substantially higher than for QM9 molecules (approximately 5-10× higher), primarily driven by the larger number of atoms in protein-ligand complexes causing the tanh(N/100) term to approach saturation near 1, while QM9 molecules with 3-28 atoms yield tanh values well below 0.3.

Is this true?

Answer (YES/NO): YES